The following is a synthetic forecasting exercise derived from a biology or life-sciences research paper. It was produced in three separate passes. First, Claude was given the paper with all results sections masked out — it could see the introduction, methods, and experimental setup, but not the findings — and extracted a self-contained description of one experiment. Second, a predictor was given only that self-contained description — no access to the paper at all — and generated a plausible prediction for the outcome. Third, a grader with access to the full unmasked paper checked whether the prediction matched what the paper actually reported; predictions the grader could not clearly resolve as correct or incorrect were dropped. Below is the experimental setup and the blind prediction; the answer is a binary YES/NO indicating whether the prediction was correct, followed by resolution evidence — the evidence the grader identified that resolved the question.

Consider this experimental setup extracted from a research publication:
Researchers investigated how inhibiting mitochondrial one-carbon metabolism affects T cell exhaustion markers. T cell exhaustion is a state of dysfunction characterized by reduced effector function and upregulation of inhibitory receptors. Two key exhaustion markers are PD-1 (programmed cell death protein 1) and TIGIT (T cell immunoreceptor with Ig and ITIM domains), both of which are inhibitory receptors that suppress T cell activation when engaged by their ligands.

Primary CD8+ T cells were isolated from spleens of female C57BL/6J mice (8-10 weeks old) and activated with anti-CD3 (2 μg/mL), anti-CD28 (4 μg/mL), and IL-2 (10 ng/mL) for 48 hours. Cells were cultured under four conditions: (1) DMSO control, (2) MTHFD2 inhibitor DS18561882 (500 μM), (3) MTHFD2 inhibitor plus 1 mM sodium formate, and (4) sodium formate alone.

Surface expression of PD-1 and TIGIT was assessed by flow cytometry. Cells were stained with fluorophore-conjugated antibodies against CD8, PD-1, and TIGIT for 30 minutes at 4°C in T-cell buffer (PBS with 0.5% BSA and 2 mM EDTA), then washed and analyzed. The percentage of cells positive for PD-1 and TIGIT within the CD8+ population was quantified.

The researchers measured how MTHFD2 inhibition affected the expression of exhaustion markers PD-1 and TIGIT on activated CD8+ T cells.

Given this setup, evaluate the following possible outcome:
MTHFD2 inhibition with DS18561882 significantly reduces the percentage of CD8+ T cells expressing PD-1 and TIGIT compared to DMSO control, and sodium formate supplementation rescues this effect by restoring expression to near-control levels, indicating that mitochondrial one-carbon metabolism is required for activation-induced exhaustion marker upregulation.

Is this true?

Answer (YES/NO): NO